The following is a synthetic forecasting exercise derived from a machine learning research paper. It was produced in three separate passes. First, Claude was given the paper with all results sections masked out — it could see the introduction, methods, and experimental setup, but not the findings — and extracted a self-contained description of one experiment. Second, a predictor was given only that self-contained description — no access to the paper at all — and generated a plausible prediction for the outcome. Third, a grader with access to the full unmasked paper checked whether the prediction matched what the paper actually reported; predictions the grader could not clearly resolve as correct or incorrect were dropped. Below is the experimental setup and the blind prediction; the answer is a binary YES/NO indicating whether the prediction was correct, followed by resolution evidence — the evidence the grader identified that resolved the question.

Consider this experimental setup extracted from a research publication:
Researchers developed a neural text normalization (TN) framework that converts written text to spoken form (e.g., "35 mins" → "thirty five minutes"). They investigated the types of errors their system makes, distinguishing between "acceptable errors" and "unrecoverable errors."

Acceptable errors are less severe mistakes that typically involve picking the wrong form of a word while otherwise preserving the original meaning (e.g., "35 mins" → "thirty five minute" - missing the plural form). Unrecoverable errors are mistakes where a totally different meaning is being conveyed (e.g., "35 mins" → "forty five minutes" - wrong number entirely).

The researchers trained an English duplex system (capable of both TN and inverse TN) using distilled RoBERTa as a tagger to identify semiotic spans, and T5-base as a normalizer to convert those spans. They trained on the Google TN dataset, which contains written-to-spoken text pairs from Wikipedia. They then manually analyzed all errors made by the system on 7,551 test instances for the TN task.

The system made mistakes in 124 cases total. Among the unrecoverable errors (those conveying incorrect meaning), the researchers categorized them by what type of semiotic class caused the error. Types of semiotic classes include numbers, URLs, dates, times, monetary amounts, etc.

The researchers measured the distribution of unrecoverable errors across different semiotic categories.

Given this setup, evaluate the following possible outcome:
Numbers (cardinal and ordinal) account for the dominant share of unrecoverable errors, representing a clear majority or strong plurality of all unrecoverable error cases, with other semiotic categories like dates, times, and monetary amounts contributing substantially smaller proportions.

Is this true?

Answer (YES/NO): NO